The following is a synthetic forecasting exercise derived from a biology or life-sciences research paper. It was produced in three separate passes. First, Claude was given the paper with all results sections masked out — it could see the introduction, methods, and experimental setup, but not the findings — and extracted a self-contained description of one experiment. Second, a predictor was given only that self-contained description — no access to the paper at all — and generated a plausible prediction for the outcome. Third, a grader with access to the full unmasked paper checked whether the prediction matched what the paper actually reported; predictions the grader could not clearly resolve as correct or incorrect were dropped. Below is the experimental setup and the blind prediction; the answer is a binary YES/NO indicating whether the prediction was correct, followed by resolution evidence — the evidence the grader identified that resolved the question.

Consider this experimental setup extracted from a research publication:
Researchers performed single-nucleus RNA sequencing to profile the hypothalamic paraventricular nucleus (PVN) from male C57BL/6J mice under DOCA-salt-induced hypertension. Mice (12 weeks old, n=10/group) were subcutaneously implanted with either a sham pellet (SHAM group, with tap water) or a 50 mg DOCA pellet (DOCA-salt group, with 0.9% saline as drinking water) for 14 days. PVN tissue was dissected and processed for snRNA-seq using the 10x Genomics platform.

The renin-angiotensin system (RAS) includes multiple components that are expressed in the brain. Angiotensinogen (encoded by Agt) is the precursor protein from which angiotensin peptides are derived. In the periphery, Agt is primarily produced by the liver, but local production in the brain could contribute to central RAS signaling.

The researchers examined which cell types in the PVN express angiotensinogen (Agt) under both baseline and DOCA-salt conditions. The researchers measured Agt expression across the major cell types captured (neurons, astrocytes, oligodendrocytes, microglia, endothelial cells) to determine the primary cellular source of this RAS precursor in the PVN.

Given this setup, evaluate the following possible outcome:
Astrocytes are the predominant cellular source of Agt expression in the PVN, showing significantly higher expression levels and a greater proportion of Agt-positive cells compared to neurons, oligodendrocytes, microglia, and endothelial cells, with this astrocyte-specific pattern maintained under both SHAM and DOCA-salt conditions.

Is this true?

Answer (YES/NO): YES